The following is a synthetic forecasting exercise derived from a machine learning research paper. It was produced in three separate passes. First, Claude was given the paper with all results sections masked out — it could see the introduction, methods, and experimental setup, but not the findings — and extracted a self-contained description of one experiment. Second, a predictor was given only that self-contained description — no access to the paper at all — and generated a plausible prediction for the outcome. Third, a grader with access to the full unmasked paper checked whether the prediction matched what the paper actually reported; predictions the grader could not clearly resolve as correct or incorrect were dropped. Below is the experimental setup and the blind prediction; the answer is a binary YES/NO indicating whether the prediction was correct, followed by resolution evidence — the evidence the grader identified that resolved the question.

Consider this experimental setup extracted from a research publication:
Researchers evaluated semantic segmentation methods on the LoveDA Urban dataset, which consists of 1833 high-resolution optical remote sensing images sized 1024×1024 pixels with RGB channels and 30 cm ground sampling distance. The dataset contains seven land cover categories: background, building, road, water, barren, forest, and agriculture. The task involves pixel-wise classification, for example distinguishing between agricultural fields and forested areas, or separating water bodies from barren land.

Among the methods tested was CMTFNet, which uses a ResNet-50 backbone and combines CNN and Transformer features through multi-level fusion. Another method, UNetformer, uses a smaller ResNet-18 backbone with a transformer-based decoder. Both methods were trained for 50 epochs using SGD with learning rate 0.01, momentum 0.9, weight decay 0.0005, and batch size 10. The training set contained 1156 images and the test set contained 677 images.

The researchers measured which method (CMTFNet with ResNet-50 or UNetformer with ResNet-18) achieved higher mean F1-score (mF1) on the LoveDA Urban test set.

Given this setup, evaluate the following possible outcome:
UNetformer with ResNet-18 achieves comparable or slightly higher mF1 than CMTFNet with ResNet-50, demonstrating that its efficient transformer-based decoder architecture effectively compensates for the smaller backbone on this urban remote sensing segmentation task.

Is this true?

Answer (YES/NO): YES